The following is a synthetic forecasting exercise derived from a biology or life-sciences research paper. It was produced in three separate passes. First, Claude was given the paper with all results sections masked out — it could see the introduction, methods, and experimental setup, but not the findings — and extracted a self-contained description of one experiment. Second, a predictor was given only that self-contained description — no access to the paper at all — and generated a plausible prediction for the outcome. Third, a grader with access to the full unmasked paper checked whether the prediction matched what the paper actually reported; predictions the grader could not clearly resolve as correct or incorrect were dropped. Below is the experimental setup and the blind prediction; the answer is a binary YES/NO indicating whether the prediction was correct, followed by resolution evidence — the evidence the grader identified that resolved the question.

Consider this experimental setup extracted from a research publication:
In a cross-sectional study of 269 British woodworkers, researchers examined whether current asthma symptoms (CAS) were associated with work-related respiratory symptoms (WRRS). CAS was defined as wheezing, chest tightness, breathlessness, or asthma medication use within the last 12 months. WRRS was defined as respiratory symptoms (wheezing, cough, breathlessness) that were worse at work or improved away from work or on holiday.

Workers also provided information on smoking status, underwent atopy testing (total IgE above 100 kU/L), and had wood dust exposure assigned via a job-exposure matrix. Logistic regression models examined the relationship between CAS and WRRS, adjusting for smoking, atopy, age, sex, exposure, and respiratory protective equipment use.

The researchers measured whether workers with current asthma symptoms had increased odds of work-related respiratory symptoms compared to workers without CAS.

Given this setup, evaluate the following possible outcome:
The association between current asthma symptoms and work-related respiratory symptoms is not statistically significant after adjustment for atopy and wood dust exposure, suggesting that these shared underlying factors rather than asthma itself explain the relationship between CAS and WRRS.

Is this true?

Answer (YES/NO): NO